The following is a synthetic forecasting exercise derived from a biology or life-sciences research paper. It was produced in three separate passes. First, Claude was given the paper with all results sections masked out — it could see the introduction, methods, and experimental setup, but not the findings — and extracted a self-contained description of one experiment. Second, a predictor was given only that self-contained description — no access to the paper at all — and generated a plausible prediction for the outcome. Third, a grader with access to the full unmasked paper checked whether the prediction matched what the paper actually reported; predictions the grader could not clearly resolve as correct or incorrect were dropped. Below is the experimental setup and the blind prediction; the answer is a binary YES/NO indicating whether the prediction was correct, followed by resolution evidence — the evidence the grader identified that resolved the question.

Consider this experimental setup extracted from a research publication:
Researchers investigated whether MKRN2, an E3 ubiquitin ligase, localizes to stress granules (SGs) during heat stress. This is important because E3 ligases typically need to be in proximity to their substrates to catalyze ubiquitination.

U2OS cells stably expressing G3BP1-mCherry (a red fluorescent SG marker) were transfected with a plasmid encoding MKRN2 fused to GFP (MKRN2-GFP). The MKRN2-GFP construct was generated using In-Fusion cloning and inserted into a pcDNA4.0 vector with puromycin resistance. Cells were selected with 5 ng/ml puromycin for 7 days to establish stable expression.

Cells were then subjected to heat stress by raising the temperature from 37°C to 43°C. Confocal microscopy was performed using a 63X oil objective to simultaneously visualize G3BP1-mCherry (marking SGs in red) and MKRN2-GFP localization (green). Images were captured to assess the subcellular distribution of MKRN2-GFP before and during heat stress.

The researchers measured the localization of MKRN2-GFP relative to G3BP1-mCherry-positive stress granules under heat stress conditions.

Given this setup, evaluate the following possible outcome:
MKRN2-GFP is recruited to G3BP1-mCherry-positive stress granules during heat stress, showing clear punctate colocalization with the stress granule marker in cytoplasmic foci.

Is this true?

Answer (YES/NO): YES